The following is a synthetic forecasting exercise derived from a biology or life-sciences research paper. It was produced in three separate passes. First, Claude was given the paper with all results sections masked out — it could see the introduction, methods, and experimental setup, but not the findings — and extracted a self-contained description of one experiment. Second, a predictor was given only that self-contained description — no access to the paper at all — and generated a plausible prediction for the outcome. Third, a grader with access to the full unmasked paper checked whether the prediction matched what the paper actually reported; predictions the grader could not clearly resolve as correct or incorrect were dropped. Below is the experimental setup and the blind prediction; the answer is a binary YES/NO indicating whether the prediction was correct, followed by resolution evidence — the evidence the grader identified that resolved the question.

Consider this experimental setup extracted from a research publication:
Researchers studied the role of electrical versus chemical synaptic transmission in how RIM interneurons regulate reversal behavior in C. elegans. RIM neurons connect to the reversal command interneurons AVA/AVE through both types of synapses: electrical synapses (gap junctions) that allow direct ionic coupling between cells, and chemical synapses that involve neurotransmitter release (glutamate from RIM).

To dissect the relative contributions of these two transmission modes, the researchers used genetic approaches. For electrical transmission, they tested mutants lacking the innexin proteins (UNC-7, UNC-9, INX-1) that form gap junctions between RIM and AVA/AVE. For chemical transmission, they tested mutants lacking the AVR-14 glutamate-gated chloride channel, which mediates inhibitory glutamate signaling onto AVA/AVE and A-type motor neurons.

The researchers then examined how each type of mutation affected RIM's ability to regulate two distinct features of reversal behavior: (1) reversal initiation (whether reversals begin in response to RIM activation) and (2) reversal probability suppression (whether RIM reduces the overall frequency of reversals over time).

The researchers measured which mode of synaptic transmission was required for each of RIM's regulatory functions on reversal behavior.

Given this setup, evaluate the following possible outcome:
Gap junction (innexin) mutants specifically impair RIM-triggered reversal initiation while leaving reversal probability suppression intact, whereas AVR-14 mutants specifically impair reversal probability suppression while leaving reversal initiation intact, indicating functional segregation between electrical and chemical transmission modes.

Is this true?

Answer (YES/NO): YES